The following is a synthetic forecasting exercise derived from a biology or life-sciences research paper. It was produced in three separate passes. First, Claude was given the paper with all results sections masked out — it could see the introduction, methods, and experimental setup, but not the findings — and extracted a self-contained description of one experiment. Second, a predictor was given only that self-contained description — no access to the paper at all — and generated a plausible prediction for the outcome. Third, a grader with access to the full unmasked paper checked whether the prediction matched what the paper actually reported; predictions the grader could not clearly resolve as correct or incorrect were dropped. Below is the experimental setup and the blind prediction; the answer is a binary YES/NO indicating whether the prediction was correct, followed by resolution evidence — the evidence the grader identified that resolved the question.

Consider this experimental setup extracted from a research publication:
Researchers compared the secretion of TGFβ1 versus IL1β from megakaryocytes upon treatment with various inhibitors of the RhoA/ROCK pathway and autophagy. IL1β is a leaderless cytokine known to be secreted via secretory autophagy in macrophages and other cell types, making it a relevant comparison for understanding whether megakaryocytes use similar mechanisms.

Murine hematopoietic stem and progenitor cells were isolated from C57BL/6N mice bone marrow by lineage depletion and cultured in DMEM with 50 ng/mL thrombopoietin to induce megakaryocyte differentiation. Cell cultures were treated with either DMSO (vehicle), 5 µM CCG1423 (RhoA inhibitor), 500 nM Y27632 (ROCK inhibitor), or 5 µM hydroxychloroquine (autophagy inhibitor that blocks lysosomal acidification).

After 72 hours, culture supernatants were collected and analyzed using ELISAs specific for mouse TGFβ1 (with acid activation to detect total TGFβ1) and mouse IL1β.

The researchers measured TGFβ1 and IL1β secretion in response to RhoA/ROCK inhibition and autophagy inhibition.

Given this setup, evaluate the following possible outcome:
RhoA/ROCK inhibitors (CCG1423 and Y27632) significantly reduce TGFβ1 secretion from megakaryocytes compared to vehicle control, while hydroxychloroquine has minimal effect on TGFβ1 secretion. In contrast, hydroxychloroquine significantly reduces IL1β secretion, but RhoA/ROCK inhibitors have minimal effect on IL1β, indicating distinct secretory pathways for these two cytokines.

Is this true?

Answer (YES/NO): NO